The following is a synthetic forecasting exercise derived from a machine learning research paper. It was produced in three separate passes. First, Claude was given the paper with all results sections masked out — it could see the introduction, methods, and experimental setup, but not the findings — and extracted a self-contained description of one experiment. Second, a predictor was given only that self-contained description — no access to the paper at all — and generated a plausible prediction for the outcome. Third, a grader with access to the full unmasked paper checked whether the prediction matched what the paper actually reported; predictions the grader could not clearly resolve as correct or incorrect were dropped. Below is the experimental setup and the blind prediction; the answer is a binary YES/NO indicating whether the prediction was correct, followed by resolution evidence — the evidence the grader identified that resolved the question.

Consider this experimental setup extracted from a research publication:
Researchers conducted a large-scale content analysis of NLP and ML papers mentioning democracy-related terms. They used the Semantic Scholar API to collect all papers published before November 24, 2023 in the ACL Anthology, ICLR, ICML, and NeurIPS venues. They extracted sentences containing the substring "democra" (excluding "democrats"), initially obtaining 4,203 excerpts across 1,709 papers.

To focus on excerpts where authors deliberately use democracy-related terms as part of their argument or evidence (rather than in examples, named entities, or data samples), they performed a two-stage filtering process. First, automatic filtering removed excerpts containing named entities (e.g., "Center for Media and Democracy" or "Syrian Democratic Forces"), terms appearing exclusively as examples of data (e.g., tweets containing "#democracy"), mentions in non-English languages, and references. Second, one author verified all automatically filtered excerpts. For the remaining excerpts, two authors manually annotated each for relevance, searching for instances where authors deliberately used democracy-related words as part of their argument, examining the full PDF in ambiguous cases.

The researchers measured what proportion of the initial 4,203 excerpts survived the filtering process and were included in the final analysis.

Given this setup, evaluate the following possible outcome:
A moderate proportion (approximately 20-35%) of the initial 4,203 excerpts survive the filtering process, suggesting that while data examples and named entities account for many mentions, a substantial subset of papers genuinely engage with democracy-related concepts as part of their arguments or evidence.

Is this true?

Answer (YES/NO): YES